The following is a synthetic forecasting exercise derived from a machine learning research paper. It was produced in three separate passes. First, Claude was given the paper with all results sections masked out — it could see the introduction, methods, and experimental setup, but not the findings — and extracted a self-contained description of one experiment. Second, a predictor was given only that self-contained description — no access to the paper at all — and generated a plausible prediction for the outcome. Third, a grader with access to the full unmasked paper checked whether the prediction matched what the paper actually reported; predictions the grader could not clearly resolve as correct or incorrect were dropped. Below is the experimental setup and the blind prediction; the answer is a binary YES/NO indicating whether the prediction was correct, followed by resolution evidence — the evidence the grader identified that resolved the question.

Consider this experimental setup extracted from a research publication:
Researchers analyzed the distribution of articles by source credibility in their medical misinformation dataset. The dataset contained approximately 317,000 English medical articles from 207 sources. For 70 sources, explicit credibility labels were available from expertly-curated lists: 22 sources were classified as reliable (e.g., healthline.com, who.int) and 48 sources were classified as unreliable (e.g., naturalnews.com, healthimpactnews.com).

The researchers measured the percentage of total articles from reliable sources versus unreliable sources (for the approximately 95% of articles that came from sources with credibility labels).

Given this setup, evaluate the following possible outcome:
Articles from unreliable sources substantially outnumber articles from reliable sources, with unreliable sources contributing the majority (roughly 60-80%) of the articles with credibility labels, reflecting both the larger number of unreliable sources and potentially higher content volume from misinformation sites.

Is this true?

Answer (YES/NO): NO